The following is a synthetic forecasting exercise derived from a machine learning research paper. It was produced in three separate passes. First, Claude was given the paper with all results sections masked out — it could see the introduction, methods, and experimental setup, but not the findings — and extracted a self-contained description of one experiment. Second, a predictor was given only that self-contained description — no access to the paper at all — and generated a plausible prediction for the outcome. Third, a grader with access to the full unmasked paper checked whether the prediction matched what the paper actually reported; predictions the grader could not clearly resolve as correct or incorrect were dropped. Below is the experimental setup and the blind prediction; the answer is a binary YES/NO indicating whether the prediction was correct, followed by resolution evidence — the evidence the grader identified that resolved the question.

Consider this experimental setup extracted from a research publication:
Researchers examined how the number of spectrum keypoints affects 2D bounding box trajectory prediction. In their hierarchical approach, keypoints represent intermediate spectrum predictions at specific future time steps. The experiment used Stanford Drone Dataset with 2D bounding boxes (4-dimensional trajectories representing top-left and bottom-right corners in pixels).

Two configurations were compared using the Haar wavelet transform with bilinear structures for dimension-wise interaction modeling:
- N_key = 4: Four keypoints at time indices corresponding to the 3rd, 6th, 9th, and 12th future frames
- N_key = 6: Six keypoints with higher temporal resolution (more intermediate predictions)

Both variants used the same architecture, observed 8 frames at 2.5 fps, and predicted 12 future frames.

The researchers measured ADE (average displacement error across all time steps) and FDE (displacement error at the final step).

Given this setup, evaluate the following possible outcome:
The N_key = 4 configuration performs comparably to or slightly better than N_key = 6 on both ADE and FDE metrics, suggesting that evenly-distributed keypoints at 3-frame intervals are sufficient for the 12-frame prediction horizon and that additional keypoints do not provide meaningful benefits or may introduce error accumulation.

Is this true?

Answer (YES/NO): NO